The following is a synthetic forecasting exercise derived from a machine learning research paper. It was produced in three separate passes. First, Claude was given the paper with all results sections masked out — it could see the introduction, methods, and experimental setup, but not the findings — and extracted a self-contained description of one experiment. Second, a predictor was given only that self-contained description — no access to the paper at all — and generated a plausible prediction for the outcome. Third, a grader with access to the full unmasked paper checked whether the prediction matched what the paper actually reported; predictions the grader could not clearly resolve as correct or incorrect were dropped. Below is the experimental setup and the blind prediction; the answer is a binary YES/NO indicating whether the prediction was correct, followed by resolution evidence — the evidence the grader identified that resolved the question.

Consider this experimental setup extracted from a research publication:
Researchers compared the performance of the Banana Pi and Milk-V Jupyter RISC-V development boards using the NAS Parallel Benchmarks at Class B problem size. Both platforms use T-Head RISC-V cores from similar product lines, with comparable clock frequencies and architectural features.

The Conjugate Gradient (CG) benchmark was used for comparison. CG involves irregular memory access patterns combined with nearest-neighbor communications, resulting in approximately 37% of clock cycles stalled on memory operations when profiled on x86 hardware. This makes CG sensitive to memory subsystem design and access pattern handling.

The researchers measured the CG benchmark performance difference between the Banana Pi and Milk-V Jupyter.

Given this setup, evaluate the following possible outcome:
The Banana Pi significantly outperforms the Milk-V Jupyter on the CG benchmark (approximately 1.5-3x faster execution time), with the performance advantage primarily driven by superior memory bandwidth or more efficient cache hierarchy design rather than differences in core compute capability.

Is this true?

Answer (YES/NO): NO